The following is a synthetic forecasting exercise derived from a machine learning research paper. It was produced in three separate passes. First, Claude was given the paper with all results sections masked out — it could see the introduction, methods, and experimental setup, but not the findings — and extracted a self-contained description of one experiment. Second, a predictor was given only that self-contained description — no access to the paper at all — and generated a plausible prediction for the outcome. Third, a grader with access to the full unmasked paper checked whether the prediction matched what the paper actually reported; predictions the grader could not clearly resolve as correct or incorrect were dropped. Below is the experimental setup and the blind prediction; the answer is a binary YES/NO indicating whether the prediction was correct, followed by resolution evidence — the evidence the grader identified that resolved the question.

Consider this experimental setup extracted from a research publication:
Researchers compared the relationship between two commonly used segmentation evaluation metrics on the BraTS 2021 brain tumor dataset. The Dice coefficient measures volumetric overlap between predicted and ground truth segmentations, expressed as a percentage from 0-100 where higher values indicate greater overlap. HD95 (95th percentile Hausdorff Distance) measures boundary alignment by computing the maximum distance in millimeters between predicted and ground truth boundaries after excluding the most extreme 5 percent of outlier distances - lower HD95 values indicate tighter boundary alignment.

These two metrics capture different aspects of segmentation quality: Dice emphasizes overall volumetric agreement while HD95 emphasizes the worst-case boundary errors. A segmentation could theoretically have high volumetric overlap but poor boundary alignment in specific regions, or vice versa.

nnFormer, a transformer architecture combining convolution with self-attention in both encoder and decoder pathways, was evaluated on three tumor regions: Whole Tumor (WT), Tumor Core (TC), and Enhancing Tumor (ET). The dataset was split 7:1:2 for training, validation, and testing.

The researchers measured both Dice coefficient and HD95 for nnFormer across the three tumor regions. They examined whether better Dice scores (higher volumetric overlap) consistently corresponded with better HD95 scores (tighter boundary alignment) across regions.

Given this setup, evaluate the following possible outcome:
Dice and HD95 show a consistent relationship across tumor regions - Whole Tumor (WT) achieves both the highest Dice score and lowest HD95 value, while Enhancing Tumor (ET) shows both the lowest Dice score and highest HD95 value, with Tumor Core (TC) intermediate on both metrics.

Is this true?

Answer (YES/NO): NO